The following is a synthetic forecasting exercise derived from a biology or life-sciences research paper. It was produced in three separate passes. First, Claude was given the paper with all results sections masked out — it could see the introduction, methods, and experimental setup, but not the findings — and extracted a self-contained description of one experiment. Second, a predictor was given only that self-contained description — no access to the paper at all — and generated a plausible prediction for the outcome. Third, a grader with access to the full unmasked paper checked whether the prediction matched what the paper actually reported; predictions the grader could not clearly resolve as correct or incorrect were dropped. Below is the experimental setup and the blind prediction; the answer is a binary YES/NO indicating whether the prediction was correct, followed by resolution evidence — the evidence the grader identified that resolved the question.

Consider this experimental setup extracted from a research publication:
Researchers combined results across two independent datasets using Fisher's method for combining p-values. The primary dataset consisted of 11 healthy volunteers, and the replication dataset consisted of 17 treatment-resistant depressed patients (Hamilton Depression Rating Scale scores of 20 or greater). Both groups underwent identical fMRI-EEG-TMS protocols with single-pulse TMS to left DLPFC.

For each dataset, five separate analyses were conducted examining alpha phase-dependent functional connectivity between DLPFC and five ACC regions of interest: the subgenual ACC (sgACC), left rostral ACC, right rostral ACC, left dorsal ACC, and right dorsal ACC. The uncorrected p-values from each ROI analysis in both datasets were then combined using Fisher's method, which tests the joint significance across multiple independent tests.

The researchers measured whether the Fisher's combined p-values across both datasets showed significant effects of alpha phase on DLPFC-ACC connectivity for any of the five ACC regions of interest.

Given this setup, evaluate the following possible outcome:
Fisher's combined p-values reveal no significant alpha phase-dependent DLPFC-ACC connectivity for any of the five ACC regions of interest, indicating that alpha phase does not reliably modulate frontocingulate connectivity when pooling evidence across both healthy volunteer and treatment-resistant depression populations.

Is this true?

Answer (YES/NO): NO